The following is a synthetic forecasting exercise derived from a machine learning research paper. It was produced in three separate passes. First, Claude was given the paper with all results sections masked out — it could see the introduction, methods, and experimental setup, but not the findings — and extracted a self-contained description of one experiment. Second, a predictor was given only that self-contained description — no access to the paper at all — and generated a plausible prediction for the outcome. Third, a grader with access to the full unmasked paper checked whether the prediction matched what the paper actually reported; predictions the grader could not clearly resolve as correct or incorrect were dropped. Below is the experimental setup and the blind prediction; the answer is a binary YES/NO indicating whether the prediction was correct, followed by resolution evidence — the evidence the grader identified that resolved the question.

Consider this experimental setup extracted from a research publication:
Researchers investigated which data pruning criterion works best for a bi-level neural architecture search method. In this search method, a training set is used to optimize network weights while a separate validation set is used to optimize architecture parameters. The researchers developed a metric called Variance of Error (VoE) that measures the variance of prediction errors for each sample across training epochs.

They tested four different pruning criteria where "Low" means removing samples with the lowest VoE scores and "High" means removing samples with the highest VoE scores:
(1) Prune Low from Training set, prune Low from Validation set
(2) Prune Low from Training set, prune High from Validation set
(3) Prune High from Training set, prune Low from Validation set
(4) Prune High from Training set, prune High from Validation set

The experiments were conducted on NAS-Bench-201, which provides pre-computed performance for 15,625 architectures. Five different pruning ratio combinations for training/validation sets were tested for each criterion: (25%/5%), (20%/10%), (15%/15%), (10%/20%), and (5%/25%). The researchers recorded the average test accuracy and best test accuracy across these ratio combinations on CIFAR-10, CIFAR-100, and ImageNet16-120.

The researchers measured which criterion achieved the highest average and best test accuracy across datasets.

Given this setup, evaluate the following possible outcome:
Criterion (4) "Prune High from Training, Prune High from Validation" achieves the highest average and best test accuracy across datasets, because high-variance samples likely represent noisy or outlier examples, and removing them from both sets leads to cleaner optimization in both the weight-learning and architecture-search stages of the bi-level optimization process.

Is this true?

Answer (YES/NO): NO